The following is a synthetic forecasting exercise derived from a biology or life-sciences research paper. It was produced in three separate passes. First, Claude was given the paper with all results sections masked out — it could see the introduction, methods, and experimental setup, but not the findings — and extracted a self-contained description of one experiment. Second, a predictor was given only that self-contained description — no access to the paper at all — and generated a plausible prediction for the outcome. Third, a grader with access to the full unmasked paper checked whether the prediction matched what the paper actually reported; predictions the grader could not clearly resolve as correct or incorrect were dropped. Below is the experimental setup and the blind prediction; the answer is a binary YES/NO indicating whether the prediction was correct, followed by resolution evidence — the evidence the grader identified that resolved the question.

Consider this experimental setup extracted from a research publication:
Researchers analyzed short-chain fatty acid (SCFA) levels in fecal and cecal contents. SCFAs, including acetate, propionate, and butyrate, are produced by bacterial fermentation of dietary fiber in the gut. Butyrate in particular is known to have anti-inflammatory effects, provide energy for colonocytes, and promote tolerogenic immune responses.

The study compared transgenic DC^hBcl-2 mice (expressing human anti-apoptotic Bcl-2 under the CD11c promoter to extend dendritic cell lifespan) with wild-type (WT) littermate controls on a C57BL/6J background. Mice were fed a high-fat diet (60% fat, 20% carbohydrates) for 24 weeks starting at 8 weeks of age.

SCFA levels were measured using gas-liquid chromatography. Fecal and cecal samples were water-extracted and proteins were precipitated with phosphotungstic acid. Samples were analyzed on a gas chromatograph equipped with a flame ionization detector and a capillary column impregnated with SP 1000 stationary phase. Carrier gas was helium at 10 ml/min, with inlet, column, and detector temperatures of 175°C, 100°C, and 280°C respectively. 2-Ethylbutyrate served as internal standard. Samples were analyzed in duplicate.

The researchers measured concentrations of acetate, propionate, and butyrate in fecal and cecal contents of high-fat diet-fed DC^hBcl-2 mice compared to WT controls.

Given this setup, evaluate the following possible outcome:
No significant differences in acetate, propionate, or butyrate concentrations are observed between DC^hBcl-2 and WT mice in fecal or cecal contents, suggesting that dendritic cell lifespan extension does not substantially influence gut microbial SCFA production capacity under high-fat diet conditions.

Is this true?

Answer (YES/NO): NO